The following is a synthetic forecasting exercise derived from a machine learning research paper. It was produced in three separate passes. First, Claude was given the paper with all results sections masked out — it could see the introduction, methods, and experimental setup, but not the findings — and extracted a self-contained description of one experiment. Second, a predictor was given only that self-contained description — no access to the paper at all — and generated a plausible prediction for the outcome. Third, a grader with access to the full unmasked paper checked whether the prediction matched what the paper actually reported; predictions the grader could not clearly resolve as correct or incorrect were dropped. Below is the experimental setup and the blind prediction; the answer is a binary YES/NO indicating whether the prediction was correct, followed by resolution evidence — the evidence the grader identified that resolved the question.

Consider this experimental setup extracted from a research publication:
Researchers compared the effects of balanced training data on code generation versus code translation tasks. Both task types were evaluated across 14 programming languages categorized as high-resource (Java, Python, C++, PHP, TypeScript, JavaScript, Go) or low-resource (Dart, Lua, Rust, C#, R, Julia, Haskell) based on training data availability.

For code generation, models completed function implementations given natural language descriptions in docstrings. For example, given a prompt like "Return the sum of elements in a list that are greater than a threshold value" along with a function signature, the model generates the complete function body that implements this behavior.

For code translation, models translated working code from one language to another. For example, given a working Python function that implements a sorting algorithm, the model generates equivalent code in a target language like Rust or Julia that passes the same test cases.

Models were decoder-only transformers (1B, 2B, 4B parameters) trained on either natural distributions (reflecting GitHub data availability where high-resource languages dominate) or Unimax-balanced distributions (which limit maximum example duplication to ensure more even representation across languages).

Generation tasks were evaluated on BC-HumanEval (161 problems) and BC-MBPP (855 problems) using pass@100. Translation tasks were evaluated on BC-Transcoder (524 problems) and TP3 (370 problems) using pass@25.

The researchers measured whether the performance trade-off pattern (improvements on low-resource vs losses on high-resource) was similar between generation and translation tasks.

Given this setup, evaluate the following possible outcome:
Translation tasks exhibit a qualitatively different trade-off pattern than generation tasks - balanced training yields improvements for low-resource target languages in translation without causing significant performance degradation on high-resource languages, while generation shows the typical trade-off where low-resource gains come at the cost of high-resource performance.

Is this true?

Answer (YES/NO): NO